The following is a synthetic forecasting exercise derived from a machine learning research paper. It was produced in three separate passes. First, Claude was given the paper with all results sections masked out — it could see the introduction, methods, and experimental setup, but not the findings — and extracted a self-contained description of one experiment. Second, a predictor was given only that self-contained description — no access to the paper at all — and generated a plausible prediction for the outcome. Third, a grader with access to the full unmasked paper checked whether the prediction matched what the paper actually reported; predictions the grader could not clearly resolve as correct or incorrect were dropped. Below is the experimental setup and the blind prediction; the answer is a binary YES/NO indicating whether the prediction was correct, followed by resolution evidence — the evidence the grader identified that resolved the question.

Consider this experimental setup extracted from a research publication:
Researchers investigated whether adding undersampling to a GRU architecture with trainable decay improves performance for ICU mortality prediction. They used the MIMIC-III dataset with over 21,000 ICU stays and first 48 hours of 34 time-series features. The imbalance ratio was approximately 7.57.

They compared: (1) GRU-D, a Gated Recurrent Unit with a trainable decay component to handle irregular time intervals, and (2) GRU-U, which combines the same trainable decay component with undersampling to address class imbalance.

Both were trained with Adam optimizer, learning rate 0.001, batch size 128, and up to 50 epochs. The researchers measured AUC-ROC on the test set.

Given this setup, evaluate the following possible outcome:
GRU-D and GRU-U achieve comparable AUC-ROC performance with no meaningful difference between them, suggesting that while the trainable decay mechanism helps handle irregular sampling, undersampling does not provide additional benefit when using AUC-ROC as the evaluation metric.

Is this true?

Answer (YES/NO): NO